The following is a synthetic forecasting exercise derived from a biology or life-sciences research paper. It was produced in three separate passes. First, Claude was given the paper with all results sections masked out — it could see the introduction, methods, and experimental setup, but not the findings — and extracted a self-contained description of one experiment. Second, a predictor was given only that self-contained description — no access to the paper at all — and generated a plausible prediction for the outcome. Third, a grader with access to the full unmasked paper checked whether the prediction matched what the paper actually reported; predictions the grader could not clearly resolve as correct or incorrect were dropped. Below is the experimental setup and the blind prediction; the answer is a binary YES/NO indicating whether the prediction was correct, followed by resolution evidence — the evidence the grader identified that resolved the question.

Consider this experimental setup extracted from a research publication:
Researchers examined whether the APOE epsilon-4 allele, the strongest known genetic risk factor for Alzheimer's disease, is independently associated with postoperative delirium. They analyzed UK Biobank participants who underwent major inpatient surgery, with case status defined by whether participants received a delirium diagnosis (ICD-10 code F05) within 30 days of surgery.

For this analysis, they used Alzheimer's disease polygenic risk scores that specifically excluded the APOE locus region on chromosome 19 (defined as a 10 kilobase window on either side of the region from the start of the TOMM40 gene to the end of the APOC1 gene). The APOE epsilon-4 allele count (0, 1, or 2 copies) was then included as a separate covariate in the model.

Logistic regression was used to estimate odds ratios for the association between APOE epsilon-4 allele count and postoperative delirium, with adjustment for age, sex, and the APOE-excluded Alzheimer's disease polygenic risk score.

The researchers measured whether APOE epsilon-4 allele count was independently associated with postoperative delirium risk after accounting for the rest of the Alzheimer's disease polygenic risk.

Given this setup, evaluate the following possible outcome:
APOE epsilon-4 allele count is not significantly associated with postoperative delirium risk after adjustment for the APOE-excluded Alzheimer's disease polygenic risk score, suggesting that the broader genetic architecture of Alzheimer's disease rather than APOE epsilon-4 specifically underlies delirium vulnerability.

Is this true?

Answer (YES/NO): NO